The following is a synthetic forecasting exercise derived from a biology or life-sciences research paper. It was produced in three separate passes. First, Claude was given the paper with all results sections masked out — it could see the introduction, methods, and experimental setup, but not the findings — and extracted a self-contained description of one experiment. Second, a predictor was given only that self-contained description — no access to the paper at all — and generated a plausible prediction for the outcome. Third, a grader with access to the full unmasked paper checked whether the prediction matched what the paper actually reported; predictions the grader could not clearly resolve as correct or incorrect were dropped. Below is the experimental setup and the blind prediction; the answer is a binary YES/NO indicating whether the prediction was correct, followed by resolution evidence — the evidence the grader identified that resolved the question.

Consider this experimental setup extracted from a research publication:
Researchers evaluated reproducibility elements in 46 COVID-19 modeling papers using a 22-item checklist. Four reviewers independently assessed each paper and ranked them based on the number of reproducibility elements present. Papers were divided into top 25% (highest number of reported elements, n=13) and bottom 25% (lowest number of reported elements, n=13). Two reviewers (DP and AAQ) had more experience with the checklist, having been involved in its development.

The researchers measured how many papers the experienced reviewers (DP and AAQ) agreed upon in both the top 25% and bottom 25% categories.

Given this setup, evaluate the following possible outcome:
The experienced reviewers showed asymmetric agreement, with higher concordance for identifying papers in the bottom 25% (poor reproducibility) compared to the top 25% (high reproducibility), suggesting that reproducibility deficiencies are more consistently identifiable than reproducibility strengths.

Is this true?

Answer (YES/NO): YES